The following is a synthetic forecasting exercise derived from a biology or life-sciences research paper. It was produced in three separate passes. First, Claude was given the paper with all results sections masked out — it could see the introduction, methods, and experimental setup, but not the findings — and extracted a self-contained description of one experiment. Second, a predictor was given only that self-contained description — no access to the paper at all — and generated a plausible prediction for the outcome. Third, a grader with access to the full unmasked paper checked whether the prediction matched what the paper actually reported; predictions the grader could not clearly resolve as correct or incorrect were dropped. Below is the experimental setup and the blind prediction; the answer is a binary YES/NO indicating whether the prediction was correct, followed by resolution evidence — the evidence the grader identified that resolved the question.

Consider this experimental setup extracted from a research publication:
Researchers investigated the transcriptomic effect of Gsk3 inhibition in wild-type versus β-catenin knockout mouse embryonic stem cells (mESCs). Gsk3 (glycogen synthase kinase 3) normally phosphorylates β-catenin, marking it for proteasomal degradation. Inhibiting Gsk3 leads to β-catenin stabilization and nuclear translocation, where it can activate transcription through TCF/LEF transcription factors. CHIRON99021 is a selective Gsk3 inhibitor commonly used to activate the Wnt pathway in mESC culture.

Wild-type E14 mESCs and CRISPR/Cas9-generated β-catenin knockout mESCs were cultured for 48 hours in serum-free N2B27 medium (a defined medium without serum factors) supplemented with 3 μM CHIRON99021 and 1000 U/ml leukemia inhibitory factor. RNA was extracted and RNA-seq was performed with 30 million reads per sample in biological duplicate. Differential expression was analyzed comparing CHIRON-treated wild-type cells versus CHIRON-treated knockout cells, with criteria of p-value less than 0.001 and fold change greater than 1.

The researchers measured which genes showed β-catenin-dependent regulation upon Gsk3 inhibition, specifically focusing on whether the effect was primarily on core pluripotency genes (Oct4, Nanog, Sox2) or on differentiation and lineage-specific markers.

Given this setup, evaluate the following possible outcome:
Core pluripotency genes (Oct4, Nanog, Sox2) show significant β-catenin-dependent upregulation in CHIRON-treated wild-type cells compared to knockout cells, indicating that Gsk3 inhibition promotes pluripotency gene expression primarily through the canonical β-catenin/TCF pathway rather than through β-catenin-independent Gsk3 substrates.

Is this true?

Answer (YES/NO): NO